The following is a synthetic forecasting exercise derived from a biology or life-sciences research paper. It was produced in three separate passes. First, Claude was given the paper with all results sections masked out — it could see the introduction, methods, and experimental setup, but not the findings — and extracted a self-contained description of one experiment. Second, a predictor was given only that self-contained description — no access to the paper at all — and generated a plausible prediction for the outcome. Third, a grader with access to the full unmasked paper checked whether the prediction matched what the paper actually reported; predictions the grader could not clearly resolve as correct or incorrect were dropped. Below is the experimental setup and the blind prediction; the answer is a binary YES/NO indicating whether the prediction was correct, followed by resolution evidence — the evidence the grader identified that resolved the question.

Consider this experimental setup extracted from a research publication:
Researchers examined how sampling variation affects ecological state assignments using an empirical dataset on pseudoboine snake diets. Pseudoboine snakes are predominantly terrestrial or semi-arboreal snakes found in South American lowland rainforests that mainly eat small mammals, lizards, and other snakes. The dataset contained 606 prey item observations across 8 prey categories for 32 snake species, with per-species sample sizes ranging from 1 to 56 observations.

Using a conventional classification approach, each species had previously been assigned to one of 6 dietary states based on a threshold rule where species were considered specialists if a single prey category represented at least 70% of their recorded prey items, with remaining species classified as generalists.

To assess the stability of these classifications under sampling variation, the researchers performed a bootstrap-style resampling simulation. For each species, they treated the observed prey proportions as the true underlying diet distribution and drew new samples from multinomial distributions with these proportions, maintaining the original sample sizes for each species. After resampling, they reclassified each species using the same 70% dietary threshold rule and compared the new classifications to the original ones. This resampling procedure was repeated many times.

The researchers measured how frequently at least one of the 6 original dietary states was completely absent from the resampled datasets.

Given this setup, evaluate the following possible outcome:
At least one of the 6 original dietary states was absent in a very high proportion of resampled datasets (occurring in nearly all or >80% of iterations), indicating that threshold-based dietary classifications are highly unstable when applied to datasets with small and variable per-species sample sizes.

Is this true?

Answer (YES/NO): NO